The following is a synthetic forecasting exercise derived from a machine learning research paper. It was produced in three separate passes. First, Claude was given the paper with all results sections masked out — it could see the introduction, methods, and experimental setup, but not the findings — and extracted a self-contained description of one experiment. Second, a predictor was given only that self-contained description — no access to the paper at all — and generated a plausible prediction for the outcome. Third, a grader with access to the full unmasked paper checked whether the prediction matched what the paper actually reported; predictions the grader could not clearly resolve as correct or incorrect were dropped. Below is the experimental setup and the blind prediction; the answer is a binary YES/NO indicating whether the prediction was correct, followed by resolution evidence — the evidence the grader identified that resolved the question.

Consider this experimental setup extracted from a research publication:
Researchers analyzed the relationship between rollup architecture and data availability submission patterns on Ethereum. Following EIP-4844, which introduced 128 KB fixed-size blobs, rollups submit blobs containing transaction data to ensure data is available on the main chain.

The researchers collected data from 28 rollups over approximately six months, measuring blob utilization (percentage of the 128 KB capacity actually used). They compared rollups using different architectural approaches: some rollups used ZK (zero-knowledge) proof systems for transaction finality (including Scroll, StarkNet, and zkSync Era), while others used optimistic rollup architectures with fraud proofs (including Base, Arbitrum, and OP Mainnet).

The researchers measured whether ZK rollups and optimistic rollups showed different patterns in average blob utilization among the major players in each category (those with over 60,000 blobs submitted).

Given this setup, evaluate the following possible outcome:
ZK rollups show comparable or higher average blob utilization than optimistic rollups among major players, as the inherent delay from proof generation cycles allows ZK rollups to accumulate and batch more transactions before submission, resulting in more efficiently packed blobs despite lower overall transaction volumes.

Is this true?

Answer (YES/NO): NO